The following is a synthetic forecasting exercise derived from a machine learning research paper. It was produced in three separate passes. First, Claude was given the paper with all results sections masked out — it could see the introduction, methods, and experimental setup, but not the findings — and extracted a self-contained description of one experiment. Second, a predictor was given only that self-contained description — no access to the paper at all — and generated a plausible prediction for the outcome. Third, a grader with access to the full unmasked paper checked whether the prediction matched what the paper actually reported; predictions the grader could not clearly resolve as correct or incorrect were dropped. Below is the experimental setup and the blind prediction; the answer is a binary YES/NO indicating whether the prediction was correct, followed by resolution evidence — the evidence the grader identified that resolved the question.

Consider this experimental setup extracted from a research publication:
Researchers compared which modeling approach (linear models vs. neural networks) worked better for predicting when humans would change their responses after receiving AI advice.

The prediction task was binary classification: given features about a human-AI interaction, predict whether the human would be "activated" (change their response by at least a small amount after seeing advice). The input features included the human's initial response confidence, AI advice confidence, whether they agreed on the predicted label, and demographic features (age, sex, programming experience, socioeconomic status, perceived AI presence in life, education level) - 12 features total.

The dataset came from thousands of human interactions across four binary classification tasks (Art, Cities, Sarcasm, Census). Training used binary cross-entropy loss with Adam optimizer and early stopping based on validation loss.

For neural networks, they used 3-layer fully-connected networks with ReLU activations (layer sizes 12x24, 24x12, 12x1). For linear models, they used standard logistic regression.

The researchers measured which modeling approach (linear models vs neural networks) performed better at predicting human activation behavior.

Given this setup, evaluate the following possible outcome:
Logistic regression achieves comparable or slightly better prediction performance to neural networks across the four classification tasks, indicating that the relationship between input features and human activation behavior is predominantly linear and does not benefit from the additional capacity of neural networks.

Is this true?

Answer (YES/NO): NO